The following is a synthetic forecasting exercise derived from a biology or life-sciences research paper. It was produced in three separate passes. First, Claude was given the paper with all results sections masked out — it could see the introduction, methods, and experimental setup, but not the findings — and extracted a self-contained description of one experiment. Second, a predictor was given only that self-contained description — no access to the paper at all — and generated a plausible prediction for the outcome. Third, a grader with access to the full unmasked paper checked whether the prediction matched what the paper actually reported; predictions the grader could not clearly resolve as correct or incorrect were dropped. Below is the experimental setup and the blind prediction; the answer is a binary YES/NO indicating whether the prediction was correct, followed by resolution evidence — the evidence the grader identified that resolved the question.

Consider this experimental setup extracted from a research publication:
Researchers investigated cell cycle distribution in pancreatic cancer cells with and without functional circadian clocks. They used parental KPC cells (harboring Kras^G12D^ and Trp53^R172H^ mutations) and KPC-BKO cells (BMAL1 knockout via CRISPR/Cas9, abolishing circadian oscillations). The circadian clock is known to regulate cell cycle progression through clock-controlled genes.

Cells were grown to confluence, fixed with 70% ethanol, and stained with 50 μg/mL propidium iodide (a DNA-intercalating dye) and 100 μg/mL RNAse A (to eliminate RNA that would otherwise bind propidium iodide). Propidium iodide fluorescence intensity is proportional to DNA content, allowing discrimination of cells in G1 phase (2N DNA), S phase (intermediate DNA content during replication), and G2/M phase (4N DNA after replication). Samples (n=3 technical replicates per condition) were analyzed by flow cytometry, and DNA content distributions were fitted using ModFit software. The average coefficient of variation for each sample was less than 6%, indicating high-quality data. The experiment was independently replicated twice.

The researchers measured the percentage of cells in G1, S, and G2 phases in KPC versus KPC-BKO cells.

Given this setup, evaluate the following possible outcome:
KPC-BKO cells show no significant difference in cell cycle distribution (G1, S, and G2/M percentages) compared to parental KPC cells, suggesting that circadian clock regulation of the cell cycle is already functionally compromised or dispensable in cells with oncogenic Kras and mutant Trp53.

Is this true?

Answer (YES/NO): NO